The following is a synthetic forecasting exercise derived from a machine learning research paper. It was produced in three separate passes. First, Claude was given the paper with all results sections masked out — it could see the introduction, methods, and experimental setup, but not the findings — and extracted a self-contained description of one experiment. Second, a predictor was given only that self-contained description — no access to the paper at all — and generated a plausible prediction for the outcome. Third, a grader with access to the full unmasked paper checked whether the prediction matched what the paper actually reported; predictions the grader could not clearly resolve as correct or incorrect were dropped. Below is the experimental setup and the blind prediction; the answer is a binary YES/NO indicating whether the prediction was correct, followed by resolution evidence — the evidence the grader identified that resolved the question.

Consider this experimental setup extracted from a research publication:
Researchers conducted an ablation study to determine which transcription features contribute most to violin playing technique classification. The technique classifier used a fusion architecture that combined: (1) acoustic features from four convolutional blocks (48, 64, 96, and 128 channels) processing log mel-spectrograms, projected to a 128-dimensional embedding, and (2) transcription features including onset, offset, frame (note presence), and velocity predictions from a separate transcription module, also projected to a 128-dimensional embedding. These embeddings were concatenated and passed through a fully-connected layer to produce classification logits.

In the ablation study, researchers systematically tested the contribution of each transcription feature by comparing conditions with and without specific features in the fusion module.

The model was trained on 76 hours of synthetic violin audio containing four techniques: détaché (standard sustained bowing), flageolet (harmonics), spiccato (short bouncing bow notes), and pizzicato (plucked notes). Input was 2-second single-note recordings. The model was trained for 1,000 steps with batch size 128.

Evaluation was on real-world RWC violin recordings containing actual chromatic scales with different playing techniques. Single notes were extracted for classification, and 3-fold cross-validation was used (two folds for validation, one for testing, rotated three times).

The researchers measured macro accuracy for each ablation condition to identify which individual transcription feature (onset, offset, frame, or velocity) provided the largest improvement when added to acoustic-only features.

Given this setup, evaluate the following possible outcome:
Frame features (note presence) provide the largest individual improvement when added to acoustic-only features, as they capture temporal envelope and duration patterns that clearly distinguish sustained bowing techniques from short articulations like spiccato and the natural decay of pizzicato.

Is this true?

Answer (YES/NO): NO